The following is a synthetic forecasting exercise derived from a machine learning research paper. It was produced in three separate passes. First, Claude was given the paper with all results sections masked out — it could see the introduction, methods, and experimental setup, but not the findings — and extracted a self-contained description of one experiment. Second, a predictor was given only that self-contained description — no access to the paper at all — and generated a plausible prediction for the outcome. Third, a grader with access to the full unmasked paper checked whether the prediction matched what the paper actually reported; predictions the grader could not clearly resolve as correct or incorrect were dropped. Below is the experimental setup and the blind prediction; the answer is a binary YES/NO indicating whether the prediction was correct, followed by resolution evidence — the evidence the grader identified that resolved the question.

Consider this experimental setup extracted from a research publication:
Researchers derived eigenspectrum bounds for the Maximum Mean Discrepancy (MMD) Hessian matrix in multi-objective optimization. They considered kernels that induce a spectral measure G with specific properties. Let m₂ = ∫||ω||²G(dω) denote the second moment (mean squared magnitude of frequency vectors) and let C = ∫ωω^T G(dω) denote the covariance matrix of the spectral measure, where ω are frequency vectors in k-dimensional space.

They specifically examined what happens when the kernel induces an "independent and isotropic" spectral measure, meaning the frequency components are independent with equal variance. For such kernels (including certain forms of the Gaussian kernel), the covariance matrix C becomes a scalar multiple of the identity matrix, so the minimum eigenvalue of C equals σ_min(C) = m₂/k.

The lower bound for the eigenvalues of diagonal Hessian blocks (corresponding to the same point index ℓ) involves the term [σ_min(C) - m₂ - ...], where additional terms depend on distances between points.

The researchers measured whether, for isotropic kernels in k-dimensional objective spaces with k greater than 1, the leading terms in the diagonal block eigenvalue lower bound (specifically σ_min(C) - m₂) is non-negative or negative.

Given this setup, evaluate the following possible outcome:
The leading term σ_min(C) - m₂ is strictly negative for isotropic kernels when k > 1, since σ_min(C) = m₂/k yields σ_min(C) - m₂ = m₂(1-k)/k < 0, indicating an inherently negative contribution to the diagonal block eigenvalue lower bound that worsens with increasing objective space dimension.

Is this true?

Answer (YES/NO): YES